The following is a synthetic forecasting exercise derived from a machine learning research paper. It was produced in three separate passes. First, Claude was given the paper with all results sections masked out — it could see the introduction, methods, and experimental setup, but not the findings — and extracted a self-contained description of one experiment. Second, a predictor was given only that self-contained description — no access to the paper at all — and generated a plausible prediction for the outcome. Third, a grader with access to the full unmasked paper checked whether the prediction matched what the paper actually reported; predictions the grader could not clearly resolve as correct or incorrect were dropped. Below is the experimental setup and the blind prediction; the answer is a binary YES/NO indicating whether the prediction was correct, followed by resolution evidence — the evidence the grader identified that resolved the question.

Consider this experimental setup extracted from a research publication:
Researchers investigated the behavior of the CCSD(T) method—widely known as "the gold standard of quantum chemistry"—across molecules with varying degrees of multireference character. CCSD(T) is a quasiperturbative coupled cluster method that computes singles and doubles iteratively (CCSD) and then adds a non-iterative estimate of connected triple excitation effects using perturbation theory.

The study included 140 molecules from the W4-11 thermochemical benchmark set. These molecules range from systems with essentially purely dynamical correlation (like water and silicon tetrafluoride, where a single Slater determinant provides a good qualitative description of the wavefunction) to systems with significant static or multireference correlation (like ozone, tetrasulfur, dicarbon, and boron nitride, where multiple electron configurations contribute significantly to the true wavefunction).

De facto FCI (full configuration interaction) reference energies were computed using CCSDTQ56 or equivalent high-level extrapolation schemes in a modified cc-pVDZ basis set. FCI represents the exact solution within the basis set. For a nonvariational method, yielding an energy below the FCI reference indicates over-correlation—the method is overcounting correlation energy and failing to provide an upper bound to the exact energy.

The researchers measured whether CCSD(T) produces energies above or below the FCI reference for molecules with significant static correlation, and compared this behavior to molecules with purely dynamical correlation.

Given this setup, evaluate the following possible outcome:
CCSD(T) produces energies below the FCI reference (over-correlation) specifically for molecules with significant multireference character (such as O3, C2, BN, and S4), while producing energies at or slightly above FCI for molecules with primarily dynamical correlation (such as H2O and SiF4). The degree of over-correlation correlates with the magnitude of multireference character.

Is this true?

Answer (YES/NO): NO